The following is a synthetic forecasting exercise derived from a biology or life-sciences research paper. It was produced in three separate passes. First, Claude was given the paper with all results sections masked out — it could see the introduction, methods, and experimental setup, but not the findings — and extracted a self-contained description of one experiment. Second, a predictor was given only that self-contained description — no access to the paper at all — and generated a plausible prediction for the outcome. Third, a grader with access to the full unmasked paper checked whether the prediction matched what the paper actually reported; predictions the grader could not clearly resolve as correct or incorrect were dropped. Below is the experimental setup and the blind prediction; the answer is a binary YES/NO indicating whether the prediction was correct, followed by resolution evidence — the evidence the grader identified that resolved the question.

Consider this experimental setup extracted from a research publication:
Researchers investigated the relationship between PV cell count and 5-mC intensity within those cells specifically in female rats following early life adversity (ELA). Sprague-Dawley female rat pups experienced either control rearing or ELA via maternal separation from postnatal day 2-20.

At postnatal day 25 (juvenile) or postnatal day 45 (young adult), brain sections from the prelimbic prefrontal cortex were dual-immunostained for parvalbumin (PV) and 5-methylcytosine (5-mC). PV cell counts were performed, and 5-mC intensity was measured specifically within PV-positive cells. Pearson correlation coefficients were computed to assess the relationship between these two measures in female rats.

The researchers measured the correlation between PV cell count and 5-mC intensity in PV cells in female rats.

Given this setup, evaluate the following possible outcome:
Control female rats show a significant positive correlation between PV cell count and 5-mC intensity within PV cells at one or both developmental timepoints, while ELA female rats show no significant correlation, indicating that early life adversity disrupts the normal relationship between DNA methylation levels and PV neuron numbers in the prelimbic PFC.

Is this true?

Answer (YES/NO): NO